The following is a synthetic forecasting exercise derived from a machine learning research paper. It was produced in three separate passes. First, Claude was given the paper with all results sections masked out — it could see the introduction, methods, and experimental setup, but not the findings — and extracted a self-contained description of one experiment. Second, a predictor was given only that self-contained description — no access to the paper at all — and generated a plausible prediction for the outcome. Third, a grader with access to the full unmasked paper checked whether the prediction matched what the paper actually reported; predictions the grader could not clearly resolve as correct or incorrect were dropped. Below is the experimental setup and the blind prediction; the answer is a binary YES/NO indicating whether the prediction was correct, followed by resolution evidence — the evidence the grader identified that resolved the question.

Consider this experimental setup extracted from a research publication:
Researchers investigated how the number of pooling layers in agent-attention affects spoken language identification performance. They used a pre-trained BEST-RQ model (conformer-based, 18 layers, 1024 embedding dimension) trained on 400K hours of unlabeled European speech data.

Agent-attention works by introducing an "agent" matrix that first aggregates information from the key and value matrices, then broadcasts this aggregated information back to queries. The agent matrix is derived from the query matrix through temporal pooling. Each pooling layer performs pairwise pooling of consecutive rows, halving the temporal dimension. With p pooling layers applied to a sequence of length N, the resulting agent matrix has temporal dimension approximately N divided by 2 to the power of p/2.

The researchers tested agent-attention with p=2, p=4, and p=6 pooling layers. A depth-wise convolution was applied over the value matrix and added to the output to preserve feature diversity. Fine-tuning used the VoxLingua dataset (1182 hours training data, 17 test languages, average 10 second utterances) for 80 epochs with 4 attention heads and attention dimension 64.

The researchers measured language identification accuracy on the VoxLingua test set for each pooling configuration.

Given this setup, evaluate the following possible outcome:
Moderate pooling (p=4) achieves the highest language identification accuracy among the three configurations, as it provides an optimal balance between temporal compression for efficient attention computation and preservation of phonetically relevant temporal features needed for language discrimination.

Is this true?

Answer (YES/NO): YES